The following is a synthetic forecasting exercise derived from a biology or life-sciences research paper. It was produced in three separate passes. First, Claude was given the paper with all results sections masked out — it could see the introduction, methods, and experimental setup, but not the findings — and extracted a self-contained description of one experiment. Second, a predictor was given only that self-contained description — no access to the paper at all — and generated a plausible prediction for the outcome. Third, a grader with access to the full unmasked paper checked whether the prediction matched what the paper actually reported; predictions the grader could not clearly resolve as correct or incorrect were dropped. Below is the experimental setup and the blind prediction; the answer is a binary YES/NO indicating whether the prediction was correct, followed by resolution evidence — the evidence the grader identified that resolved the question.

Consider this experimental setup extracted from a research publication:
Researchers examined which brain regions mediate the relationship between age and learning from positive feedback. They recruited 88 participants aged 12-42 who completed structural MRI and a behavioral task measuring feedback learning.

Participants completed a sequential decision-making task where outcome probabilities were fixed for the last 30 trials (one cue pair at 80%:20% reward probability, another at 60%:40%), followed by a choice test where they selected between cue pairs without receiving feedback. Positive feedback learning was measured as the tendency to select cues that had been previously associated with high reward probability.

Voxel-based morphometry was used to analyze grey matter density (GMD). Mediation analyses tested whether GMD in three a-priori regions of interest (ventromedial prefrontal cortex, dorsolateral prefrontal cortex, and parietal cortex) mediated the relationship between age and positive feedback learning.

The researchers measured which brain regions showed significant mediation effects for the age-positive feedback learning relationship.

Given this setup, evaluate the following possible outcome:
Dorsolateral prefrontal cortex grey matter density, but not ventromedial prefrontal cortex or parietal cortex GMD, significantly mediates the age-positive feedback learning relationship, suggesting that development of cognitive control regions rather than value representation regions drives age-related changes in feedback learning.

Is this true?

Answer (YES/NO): NO